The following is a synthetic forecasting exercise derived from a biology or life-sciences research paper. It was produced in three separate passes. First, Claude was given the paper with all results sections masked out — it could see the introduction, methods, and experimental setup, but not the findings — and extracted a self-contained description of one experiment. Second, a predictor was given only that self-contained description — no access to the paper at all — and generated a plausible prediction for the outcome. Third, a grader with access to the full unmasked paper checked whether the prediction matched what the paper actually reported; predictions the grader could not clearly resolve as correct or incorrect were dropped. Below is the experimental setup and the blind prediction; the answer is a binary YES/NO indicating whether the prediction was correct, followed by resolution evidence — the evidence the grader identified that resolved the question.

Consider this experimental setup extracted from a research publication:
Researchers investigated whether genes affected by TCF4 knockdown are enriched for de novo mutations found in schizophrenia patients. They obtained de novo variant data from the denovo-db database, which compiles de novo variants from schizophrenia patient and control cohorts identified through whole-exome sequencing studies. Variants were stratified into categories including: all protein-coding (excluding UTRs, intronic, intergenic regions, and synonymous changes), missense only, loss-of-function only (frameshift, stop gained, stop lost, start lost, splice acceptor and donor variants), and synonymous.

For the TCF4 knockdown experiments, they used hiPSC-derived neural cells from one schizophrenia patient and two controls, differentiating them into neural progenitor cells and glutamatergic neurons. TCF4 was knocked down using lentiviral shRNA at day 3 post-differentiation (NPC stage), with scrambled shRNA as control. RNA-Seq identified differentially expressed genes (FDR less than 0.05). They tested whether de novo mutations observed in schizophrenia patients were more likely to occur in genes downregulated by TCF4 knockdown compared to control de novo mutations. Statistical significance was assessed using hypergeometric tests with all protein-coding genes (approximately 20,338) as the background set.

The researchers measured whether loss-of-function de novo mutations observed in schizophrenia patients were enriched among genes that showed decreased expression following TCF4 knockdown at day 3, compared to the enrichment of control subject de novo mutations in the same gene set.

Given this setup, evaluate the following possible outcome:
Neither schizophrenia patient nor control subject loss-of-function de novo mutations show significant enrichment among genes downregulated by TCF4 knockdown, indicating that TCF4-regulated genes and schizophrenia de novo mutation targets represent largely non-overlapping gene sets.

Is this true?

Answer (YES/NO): NO